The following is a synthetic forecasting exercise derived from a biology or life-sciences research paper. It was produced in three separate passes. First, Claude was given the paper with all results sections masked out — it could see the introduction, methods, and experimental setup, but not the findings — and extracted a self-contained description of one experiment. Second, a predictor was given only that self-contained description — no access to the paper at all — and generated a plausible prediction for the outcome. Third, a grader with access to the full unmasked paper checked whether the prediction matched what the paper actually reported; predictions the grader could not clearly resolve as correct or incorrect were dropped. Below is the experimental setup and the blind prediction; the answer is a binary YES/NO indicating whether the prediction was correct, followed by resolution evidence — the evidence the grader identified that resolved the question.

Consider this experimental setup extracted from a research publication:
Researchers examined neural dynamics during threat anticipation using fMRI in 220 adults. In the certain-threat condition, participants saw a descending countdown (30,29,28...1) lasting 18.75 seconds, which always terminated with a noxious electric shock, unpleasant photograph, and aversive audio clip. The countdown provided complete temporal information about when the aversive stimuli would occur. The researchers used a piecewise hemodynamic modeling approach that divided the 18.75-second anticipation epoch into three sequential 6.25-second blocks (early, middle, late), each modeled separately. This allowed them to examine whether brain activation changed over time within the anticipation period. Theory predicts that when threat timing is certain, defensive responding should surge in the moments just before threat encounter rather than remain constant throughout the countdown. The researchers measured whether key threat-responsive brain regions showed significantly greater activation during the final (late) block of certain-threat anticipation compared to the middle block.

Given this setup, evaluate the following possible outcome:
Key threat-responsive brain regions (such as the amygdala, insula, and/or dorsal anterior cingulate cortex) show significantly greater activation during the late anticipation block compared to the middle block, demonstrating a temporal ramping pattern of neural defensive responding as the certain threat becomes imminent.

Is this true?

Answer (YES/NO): NO